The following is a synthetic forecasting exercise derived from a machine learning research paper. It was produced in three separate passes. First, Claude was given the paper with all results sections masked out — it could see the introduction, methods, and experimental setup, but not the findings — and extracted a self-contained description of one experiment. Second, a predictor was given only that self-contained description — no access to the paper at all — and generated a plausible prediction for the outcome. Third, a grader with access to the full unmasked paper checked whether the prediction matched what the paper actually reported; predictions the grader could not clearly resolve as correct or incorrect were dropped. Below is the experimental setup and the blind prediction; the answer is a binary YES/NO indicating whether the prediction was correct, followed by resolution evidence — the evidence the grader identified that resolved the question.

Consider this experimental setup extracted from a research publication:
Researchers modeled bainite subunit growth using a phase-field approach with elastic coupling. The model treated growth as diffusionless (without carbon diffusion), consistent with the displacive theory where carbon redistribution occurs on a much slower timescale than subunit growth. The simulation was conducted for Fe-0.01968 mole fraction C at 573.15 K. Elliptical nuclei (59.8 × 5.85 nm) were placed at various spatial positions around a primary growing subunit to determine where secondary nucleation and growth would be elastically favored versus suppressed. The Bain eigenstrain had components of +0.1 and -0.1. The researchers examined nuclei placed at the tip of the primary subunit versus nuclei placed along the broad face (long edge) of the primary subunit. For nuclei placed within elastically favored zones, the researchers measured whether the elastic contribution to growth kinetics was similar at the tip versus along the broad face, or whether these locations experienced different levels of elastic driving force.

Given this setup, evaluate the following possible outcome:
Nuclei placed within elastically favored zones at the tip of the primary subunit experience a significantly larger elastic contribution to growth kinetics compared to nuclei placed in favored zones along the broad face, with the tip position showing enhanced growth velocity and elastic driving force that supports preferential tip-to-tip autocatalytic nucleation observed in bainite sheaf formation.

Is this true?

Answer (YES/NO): YES